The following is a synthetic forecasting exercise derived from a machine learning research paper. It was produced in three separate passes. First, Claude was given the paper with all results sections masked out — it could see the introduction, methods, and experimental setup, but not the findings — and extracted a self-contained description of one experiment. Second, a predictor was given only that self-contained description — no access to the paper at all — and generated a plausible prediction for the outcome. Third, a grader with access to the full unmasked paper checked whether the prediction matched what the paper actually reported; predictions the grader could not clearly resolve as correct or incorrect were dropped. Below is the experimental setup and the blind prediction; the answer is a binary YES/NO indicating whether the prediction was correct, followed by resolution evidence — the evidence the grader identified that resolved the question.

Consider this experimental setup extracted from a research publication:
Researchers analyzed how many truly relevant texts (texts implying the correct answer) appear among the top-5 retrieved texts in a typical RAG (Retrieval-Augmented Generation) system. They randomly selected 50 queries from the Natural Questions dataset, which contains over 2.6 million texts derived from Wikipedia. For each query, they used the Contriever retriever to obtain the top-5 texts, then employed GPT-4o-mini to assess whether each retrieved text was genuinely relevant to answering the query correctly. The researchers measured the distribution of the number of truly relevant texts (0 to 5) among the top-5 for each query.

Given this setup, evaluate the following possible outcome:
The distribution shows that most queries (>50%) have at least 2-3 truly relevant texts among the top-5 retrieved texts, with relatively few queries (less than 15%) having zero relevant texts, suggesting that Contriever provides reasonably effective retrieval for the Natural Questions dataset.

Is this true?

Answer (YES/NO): NO